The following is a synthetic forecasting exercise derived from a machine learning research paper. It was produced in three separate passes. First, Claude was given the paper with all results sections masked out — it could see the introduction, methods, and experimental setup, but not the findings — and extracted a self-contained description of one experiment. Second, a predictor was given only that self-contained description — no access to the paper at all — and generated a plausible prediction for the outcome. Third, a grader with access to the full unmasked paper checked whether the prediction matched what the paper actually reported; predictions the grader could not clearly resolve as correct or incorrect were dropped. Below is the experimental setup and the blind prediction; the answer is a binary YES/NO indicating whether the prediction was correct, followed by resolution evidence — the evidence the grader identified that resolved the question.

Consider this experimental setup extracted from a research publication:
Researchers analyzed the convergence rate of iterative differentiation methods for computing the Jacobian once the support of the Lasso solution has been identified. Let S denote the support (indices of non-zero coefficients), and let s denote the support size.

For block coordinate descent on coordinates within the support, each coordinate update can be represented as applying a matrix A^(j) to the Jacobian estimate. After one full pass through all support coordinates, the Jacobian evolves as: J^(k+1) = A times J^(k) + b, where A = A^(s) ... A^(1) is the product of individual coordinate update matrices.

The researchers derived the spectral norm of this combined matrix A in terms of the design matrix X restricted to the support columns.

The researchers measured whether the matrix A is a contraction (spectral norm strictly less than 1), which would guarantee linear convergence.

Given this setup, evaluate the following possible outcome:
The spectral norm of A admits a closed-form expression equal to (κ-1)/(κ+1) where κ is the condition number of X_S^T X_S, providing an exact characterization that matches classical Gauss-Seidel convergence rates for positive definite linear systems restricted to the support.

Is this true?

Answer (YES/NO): NO